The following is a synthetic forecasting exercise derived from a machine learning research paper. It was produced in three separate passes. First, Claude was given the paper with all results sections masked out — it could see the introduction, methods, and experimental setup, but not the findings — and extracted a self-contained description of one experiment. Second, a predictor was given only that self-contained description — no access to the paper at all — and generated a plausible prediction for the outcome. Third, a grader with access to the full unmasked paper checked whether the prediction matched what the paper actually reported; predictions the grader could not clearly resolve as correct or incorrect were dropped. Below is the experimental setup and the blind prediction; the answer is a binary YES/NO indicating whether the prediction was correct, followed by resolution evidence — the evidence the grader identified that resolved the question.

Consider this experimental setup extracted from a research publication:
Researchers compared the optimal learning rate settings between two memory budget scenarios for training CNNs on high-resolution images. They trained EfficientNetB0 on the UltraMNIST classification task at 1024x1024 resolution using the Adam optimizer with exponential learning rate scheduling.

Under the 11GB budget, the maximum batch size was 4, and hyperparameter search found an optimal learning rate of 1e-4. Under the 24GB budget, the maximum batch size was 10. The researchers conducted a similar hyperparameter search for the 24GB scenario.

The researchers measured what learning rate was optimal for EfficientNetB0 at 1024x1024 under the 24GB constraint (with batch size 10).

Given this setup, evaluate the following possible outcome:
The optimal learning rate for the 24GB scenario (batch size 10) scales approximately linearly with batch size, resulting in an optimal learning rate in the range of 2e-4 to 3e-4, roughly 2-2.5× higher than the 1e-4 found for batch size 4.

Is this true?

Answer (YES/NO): NO